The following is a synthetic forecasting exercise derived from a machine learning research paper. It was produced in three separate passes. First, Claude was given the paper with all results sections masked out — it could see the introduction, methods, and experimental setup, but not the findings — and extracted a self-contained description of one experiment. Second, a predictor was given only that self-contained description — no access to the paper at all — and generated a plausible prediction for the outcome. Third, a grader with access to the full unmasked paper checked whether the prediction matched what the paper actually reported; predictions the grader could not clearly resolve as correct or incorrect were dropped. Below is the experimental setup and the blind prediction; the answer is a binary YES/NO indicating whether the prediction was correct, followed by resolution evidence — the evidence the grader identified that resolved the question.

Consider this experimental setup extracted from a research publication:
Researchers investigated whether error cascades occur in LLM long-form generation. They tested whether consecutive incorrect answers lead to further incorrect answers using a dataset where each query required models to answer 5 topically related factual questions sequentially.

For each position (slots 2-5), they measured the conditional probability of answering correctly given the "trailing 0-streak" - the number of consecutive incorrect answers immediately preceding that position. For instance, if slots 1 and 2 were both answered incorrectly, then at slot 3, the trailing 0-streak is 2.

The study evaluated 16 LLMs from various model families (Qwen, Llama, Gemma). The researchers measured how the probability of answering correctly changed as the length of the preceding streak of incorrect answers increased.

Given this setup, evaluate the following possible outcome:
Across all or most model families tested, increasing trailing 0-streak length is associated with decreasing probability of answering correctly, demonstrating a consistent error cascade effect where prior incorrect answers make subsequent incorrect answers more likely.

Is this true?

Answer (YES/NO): YES